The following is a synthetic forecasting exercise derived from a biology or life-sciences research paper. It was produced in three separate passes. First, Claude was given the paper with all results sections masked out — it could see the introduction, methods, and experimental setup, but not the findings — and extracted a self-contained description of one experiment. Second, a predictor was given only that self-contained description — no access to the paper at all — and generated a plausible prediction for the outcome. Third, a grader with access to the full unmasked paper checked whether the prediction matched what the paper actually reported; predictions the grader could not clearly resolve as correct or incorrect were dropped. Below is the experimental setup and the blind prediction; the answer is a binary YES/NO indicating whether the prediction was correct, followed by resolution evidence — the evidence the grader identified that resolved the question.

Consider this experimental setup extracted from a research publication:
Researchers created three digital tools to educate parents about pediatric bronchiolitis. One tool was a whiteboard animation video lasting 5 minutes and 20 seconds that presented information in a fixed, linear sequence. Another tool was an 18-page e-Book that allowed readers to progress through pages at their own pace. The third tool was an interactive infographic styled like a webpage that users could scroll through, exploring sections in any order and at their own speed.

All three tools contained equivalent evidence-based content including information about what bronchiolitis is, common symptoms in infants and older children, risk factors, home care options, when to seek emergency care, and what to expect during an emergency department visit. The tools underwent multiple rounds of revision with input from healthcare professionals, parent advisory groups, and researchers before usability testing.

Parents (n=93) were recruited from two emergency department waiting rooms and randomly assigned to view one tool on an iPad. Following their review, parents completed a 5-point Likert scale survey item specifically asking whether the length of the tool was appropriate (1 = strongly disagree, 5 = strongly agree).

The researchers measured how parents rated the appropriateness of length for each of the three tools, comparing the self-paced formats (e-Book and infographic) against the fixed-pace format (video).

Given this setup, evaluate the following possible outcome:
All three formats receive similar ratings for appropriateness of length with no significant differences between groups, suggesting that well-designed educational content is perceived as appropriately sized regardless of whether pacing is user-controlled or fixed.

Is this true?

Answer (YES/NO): NO